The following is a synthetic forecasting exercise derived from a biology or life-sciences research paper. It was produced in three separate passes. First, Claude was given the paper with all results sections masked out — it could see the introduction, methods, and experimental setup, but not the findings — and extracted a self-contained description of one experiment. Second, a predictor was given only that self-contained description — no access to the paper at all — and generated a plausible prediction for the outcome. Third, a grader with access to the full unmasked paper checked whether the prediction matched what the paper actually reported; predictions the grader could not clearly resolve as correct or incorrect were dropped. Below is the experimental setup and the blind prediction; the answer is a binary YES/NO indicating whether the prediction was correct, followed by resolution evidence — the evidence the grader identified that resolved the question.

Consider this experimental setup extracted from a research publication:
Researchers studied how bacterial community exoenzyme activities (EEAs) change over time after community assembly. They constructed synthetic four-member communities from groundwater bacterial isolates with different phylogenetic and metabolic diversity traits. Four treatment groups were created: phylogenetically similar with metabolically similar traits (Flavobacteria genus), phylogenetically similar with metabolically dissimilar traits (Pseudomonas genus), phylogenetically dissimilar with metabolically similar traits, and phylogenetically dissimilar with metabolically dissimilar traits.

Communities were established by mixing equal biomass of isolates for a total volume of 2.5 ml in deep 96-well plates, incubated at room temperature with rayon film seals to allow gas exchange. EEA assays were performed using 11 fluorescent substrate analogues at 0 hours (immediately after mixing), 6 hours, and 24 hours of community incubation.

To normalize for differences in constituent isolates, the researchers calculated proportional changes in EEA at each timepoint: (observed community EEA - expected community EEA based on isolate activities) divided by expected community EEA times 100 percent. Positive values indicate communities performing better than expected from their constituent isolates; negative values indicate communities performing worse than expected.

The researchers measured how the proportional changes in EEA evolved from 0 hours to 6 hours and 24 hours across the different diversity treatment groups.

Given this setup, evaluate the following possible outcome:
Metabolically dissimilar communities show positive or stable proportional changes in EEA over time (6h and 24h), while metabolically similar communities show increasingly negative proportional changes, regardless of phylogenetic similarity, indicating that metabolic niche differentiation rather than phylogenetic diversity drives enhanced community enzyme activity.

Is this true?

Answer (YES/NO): NO